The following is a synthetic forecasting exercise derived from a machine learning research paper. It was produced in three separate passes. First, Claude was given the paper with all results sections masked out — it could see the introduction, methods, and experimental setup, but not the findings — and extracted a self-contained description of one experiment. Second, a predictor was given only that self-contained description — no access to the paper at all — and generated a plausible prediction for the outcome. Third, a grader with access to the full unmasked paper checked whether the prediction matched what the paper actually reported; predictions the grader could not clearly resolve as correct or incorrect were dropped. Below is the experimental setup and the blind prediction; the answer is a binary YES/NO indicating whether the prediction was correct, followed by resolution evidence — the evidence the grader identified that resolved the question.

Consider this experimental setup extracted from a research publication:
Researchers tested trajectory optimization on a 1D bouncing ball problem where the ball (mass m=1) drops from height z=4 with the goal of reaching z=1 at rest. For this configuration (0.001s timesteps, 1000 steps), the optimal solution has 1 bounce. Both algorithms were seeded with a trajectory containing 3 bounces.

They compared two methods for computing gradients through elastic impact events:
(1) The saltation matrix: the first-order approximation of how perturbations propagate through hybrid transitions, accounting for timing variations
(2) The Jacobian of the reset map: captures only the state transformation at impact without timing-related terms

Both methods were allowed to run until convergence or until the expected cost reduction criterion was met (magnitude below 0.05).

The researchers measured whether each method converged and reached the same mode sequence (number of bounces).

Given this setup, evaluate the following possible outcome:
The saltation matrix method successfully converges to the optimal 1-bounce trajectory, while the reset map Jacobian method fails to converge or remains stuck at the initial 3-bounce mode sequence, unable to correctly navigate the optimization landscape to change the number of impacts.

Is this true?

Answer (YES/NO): NO